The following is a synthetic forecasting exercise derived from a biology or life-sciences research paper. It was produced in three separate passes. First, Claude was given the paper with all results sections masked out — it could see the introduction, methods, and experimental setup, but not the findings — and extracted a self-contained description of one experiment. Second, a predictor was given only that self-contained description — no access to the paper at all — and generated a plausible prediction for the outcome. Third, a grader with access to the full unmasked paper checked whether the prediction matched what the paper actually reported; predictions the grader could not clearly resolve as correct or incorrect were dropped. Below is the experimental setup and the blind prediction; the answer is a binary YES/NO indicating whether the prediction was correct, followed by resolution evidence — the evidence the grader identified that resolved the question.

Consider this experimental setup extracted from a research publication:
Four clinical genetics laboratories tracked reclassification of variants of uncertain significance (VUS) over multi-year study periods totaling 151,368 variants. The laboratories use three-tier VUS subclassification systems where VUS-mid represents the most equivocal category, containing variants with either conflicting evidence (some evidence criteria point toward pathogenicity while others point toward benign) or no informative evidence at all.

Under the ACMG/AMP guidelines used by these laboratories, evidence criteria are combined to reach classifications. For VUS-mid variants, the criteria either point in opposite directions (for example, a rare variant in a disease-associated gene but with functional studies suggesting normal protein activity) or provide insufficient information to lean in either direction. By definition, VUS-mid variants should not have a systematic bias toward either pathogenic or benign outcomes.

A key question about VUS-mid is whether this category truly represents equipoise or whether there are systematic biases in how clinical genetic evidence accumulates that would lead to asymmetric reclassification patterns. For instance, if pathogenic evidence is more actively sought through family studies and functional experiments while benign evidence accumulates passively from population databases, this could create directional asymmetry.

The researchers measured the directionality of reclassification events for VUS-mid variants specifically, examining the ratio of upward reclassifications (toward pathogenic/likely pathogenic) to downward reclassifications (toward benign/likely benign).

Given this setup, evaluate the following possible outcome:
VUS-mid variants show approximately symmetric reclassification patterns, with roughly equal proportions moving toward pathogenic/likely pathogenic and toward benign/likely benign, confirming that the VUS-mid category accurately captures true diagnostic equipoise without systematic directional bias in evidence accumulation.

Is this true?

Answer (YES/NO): NO